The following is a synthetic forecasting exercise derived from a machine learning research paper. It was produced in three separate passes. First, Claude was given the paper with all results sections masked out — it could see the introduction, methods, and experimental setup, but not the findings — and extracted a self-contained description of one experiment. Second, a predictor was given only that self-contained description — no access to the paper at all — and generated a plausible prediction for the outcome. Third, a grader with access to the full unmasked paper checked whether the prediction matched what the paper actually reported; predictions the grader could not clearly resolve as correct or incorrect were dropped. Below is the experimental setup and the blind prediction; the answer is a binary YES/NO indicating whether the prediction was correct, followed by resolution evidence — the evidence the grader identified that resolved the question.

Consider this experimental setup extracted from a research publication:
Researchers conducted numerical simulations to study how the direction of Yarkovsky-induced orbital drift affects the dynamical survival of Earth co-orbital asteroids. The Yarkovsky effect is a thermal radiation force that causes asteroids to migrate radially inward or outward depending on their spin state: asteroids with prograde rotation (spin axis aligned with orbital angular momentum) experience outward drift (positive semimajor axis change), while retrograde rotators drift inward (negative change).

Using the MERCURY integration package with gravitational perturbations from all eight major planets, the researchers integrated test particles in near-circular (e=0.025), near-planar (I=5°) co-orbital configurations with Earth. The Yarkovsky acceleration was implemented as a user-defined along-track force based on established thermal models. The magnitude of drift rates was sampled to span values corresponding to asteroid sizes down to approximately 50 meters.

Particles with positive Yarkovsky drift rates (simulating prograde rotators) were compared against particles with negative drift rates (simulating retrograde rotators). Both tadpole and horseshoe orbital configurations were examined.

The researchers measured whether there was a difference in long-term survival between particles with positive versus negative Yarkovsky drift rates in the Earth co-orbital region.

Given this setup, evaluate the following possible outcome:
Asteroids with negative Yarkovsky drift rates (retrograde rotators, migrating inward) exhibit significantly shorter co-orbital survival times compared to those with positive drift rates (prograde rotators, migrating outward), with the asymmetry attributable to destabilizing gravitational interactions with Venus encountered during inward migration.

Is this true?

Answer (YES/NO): NO